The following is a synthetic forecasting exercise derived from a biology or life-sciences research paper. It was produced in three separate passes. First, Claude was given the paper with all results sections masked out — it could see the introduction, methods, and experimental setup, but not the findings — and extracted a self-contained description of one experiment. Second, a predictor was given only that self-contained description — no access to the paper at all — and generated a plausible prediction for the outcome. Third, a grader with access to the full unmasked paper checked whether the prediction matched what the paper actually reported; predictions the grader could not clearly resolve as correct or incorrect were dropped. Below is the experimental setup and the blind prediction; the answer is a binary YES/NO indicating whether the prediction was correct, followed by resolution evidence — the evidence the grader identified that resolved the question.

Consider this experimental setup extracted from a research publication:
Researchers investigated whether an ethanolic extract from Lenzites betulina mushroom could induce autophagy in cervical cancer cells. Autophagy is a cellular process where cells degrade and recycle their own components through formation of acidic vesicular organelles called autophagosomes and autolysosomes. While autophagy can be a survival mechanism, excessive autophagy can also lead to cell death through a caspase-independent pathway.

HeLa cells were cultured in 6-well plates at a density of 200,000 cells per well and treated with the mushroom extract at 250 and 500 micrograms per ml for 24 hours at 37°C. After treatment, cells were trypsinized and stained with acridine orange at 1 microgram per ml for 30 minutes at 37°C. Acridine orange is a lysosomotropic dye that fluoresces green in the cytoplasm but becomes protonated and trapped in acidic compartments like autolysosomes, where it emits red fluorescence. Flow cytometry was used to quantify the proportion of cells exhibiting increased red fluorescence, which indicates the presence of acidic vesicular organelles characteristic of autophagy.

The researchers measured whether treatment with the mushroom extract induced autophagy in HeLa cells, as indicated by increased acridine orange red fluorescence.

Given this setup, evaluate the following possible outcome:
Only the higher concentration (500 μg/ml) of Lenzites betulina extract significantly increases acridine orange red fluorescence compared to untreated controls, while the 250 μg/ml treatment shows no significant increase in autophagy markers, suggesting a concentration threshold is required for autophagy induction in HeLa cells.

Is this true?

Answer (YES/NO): NO